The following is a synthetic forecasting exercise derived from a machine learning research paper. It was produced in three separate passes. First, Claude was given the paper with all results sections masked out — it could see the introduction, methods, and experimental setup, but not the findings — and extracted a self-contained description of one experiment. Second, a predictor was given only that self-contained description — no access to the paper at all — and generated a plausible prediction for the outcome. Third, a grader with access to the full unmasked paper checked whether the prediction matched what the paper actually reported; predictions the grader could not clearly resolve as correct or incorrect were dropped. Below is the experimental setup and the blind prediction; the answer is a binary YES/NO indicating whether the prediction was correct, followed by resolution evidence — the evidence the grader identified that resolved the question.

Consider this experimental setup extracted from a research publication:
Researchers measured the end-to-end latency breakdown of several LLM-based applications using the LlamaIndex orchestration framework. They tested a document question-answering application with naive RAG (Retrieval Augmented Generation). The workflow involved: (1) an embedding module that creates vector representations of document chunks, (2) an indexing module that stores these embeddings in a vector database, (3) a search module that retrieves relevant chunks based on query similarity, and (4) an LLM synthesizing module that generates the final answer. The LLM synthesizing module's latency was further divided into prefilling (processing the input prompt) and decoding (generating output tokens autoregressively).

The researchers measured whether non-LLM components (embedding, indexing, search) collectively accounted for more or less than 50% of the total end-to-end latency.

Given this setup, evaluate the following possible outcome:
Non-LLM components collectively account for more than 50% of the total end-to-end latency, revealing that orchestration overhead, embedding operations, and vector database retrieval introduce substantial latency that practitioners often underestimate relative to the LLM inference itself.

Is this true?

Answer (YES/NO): YES